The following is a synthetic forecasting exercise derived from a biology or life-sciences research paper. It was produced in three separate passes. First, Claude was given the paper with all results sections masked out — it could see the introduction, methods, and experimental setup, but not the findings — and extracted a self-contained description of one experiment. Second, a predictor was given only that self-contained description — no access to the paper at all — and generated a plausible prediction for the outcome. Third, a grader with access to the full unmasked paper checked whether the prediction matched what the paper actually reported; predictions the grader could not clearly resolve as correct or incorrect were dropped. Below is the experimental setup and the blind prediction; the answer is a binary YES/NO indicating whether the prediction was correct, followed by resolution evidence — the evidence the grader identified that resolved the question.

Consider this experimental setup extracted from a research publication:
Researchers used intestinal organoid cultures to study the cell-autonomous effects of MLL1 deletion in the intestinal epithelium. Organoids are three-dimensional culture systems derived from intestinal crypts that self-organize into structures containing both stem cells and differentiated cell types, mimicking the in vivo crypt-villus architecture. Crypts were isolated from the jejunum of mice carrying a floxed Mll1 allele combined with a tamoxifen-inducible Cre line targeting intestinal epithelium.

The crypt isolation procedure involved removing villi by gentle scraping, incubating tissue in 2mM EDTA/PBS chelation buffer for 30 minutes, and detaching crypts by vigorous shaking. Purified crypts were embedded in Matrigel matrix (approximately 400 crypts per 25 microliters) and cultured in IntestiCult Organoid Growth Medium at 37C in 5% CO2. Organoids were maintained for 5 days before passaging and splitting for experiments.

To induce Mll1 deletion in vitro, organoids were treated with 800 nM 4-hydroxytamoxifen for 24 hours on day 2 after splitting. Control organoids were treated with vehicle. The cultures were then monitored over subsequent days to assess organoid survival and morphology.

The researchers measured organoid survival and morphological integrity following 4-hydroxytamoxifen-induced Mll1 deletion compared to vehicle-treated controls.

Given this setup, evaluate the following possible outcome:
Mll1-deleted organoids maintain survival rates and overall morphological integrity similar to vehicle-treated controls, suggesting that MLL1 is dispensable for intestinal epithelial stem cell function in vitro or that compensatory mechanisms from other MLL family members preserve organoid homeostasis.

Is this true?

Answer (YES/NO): NO